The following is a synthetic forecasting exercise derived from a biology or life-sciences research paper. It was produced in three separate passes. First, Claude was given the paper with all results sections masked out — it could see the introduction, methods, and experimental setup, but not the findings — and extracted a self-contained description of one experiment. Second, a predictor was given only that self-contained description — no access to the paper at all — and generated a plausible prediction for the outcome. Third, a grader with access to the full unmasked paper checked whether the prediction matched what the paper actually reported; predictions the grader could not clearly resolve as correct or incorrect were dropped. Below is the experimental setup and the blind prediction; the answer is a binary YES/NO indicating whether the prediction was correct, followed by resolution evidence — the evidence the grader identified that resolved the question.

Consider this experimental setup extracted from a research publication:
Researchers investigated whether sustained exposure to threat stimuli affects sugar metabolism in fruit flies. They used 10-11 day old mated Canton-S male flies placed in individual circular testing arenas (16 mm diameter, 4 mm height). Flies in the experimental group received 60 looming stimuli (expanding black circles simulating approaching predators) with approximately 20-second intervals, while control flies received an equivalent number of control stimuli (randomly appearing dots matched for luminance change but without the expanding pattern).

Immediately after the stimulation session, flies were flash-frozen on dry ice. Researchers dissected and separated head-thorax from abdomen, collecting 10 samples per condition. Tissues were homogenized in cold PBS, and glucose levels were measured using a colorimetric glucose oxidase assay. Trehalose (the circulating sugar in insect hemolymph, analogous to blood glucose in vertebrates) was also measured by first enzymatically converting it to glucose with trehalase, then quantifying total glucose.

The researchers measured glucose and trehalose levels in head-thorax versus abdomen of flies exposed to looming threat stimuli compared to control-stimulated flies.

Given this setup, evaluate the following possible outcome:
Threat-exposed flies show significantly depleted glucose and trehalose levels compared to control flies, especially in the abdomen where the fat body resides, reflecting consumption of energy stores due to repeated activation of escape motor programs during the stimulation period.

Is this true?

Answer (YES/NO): NO